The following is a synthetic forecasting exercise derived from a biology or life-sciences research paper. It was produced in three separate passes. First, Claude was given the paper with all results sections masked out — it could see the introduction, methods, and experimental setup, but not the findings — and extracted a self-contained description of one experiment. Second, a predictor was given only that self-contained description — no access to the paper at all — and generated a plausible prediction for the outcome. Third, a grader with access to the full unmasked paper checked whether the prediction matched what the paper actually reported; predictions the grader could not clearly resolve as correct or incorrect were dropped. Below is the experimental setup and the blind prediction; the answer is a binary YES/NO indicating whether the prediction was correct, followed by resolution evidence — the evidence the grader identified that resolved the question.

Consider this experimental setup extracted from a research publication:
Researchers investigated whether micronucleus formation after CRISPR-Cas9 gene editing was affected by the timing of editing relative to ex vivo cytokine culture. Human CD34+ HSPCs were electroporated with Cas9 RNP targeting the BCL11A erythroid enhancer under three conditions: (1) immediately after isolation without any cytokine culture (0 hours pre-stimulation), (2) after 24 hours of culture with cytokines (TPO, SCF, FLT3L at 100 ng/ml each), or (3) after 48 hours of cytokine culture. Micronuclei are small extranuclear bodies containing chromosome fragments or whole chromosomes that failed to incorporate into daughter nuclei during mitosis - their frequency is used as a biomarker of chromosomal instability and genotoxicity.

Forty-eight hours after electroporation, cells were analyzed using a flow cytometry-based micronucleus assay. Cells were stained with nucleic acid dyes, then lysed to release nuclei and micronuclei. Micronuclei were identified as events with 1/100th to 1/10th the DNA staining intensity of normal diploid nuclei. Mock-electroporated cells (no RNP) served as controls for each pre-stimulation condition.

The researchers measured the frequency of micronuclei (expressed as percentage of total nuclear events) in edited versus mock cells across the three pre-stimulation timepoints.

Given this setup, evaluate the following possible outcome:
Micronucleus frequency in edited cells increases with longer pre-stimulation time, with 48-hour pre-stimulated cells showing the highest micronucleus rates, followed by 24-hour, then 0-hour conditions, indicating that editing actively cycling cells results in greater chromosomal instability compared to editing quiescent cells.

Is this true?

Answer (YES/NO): YES